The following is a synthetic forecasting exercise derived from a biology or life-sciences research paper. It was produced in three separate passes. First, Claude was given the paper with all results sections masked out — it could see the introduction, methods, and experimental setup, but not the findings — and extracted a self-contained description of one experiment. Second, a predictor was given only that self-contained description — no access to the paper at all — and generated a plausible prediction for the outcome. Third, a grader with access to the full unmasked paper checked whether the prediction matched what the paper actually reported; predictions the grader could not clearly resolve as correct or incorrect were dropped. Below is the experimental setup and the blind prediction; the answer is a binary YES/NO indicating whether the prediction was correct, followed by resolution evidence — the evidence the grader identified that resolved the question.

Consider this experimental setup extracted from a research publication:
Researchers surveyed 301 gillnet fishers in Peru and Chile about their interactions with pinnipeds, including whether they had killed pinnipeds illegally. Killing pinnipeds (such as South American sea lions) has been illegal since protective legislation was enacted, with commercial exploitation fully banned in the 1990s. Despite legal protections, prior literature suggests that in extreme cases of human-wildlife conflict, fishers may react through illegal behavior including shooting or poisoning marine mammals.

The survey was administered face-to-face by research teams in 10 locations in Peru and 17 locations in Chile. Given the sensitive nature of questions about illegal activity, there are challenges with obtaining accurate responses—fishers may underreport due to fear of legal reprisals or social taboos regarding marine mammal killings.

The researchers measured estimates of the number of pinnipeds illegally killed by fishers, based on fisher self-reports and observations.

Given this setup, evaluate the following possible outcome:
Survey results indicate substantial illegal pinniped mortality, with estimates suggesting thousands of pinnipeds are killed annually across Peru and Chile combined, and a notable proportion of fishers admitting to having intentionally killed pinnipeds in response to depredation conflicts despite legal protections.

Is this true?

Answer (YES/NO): NO